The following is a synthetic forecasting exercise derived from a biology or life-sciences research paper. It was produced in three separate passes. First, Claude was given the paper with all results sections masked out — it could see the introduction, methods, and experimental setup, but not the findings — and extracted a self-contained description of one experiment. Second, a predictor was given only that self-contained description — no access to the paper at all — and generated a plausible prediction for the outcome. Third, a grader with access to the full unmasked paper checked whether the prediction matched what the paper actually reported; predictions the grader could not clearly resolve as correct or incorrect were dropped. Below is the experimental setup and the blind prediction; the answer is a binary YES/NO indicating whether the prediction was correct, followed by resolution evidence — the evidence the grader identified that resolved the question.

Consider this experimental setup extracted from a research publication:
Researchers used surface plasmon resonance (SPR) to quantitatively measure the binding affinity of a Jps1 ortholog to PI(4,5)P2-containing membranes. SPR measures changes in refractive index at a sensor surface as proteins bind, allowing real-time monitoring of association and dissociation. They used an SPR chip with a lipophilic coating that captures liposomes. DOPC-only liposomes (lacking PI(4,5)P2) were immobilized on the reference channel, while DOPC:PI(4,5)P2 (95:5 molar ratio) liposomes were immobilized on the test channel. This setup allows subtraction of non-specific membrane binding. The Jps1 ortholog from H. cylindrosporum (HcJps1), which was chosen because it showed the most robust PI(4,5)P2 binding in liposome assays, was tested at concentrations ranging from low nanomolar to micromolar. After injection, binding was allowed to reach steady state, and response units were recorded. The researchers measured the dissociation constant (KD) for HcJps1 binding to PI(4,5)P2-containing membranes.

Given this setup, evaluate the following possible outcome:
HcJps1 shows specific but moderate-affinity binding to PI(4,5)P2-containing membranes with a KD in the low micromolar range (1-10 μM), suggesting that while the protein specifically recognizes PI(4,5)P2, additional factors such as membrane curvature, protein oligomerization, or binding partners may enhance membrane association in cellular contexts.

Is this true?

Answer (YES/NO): NO